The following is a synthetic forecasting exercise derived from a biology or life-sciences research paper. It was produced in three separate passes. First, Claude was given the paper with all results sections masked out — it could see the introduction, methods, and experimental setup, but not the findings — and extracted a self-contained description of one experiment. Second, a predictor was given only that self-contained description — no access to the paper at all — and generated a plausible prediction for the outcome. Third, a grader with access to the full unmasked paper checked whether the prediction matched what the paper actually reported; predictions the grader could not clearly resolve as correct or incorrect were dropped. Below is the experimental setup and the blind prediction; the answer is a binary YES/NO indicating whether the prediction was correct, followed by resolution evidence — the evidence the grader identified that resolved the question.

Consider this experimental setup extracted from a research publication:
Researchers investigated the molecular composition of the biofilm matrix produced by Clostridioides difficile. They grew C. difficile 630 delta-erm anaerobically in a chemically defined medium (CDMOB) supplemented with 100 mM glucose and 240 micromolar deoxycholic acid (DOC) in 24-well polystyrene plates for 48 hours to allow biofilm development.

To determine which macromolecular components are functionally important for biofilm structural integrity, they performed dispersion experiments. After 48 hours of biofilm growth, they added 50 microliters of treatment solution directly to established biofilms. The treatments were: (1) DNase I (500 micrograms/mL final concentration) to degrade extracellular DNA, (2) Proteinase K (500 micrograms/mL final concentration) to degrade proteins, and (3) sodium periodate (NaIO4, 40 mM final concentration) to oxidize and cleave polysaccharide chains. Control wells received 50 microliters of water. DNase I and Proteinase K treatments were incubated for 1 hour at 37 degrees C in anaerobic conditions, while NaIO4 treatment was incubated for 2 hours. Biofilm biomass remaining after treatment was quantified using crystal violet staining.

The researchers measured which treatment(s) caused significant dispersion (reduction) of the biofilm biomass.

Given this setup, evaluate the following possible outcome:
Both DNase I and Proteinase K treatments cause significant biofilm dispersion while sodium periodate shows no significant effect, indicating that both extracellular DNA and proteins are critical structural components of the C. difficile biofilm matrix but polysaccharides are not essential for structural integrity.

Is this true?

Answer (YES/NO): YES